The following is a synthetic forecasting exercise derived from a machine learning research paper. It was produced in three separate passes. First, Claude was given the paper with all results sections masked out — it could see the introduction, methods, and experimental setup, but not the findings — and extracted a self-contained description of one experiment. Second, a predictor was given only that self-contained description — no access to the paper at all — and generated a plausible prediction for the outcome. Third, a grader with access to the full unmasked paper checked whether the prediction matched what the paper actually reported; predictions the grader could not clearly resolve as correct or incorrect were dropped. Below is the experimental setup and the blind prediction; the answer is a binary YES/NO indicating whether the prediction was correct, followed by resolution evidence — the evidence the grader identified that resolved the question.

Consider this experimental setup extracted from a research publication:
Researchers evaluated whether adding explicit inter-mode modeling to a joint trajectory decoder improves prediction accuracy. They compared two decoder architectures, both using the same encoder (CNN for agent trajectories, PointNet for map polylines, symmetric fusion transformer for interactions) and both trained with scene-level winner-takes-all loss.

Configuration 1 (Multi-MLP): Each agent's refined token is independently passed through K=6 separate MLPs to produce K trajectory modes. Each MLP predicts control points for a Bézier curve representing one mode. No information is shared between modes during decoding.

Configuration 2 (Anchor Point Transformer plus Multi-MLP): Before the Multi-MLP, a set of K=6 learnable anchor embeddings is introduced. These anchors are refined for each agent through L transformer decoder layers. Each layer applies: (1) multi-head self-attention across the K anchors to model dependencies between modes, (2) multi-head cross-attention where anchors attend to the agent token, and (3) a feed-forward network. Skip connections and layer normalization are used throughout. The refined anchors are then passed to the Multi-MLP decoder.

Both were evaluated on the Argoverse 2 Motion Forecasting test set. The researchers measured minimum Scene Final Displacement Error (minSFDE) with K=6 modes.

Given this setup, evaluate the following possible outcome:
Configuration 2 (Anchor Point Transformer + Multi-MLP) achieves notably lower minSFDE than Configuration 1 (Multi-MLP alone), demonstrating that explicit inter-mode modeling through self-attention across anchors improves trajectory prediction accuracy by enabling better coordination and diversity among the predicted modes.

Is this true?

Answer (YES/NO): YES